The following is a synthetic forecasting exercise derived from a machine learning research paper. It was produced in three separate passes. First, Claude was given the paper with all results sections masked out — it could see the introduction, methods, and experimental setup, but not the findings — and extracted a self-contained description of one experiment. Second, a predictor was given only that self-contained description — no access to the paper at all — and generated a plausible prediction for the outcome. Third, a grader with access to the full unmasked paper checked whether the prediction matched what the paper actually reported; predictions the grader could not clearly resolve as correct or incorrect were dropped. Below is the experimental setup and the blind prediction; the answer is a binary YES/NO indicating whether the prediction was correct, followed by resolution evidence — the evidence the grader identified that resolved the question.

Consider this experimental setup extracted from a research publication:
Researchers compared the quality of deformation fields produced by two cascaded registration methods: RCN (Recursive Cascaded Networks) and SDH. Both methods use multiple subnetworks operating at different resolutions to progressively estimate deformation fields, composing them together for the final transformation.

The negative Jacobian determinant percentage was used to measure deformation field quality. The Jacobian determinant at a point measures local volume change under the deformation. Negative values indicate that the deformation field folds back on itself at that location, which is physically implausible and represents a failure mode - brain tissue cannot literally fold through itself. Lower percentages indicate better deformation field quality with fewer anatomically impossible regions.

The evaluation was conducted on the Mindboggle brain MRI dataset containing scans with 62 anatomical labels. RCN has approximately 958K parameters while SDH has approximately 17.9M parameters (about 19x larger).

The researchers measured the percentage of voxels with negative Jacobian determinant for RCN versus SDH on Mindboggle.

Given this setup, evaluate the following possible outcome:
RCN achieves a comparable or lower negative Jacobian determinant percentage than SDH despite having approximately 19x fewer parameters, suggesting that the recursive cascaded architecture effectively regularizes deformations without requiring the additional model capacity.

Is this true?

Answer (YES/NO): NO